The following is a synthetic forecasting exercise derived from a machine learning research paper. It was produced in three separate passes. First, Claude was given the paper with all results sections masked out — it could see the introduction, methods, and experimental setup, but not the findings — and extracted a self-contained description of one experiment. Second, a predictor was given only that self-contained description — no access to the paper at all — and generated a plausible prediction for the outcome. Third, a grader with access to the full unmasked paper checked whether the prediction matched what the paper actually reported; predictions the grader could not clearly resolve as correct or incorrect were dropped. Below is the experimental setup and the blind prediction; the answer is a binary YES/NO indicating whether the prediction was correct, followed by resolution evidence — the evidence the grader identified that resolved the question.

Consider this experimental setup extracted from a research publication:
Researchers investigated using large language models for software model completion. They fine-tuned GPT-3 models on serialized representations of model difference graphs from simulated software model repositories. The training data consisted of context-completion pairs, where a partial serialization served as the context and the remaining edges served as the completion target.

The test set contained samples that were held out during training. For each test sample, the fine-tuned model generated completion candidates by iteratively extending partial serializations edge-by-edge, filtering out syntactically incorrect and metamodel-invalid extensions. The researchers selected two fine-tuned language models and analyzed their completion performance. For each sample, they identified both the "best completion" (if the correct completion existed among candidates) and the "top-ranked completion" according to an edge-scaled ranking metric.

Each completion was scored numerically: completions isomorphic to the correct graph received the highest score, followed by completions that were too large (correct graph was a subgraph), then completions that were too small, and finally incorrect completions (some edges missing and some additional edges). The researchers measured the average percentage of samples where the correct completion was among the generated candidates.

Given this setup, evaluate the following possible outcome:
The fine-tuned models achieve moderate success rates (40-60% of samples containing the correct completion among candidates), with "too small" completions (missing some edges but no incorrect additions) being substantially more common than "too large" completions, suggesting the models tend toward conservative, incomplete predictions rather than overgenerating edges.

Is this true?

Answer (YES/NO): NO